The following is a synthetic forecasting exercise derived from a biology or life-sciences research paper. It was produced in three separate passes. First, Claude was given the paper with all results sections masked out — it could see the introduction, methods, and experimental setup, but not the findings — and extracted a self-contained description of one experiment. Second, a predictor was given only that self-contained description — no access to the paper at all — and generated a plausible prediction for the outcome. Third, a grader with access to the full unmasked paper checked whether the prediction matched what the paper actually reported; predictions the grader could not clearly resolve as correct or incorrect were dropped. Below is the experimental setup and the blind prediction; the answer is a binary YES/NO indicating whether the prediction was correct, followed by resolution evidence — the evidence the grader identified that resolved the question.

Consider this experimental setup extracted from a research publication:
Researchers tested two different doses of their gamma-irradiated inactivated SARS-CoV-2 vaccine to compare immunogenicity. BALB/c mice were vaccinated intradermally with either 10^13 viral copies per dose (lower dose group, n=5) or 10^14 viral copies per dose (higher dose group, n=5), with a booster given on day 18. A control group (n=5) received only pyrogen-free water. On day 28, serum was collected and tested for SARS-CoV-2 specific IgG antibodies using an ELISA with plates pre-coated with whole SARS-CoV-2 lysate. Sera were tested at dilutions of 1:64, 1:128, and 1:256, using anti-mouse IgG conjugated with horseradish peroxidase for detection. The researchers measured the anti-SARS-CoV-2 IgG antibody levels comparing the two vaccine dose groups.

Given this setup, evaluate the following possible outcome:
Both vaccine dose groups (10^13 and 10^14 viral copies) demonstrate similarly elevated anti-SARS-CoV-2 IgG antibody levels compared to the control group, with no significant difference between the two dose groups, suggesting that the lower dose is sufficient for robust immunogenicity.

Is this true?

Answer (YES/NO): NO